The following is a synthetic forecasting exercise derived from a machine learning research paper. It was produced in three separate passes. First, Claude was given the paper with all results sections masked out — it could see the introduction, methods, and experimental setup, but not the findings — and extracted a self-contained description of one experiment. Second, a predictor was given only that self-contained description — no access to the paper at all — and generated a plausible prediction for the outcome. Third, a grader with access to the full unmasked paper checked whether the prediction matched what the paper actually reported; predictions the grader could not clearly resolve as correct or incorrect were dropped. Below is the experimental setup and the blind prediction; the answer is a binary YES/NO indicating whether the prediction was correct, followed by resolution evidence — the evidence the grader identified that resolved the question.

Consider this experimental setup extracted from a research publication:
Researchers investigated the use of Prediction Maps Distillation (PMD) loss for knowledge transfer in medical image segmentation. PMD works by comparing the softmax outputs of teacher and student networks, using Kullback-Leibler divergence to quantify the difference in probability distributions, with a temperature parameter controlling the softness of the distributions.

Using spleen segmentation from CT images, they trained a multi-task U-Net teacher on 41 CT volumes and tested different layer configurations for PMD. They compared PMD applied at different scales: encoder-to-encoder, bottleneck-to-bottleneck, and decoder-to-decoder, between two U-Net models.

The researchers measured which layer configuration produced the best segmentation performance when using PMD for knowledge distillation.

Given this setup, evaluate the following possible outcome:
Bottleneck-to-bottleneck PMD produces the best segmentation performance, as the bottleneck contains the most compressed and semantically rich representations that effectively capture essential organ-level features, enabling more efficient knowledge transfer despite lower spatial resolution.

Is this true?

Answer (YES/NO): YES